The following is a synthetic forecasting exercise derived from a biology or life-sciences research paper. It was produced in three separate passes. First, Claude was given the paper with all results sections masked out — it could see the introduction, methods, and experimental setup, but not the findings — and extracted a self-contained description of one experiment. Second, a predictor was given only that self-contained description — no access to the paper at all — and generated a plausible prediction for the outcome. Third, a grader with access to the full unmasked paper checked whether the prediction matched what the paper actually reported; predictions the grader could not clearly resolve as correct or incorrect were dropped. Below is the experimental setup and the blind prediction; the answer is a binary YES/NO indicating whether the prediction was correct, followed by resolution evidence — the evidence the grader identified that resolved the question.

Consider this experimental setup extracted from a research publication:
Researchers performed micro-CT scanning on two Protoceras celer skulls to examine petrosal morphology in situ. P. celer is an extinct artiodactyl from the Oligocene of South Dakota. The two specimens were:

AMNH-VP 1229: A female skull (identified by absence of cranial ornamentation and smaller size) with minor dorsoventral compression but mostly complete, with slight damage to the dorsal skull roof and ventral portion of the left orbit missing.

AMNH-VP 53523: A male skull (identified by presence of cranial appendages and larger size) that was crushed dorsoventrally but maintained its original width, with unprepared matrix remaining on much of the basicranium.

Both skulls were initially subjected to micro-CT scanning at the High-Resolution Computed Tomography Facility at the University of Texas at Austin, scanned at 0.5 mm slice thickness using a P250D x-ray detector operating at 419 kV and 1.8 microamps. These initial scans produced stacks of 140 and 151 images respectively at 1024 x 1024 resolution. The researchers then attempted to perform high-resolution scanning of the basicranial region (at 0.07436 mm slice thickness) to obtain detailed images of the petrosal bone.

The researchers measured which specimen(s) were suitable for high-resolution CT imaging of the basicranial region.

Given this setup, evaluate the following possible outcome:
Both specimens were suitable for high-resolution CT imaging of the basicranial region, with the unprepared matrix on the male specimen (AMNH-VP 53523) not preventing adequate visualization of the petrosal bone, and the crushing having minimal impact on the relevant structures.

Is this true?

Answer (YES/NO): NO